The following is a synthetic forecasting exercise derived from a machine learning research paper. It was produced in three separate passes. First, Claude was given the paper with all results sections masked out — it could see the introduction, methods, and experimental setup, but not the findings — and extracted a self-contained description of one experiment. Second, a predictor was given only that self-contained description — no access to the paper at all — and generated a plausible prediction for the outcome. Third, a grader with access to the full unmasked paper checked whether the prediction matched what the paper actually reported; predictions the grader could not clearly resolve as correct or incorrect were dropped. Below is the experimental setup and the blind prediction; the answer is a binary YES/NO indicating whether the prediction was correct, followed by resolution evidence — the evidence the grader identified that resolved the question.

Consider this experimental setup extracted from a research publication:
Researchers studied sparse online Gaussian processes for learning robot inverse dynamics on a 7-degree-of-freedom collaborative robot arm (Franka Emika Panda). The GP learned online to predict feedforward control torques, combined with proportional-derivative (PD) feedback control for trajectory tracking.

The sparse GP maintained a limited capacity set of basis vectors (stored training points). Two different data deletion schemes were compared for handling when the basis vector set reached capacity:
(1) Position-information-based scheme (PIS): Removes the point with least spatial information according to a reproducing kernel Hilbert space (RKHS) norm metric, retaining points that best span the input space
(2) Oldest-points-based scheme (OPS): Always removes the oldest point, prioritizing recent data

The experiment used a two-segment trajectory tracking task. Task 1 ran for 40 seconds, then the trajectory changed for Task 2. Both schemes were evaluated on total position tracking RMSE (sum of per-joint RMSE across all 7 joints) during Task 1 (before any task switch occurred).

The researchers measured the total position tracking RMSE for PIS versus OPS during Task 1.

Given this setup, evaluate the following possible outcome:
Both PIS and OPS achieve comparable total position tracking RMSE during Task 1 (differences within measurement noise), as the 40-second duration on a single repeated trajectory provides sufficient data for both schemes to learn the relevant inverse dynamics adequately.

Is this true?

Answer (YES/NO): NO